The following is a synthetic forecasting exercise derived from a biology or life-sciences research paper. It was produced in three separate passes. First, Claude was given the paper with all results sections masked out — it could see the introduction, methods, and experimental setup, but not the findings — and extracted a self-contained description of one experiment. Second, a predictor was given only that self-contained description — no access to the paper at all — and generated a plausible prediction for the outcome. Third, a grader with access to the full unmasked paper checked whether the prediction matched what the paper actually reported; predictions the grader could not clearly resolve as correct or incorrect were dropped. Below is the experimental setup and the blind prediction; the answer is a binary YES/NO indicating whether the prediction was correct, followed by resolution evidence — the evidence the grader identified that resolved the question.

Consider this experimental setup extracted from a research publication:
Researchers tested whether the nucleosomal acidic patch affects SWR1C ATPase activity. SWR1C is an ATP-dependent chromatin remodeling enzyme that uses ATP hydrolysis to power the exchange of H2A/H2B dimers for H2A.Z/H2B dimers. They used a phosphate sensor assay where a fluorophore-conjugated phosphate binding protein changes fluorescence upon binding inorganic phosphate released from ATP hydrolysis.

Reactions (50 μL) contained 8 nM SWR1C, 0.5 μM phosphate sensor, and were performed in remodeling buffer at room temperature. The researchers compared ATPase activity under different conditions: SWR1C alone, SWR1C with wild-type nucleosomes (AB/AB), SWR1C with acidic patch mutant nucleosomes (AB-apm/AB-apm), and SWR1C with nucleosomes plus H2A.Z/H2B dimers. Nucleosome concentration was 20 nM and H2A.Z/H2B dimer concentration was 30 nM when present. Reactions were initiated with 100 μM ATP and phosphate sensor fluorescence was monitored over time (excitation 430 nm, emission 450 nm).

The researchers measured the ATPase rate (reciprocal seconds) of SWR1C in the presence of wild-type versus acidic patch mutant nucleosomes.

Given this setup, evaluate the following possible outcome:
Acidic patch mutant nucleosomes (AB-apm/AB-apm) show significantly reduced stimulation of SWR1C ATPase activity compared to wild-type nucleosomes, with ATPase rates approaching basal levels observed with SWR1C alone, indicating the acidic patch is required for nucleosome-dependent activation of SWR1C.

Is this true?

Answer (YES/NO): YES